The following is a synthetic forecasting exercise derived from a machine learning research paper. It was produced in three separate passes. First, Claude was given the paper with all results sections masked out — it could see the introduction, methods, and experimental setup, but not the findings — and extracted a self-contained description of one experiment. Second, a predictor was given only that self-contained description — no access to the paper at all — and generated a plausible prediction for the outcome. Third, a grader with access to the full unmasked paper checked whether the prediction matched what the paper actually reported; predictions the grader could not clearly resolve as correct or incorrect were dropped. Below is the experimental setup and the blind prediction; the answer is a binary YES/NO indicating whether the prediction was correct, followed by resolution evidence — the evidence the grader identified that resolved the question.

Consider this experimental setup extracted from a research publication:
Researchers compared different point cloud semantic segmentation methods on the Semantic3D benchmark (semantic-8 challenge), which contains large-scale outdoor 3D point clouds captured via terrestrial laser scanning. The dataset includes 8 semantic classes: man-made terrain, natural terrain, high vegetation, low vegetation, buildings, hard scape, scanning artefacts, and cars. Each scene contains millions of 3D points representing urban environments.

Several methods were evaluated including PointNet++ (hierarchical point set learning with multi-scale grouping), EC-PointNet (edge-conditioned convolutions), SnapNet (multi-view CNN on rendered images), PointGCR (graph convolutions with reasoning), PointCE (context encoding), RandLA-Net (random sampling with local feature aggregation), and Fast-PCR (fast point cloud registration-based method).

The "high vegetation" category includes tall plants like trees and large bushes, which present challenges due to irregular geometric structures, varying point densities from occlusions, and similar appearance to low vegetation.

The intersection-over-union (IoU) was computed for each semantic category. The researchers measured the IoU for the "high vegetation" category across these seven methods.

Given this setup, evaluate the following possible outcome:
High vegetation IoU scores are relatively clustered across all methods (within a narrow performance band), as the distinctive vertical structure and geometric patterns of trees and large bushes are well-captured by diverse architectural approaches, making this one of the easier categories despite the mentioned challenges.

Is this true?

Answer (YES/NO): NO